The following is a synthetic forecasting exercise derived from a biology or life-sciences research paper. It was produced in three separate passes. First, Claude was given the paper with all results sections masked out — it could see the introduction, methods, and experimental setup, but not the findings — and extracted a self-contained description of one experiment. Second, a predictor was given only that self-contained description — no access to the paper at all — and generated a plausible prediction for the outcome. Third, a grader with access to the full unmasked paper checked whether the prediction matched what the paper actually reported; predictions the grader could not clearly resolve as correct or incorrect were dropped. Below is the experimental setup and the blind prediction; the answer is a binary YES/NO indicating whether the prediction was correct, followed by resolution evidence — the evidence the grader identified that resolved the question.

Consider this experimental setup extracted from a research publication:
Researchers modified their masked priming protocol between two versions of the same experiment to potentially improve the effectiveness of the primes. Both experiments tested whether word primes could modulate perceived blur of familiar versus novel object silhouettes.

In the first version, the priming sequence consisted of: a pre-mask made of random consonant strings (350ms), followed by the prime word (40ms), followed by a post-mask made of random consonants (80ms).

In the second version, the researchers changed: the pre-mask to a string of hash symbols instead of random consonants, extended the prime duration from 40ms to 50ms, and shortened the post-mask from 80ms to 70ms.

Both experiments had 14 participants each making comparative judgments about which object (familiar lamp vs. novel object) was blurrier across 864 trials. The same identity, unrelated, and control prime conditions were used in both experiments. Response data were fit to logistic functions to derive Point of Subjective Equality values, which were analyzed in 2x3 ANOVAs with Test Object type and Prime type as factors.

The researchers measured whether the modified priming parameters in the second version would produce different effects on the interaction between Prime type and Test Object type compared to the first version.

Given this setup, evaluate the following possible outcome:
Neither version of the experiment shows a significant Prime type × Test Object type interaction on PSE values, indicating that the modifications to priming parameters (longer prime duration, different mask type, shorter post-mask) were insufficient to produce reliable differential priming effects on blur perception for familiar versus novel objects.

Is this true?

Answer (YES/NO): YES